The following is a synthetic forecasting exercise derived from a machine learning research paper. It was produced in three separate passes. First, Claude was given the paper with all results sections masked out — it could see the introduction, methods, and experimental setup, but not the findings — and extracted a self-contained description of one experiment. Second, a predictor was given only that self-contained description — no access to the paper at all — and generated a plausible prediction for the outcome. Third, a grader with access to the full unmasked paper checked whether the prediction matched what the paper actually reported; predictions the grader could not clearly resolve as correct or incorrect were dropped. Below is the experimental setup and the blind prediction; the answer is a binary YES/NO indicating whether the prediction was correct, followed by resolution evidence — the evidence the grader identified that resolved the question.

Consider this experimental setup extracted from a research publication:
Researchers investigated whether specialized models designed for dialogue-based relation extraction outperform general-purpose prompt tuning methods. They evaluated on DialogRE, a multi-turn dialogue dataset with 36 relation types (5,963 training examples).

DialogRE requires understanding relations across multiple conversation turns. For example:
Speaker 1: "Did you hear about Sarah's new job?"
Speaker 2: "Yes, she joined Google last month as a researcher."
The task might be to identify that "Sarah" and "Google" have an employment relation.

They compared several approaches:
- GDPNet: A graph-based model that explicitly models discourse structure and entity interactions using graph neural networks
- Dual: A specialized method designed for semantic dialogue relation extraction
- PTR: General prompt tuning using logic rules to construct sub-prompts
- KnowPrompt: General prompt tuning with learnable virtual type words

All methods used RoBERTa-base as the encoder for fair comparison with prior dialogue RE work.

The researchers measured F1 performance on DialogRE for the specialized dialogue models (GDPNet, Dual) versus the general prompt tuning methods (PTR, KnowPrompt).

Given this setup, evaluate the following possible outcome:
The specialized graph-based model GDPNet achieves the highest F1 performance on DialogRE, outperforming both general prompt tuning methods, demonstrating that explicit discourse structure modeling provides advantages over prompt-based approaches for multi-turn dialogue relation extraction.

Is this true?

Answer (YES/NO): NO